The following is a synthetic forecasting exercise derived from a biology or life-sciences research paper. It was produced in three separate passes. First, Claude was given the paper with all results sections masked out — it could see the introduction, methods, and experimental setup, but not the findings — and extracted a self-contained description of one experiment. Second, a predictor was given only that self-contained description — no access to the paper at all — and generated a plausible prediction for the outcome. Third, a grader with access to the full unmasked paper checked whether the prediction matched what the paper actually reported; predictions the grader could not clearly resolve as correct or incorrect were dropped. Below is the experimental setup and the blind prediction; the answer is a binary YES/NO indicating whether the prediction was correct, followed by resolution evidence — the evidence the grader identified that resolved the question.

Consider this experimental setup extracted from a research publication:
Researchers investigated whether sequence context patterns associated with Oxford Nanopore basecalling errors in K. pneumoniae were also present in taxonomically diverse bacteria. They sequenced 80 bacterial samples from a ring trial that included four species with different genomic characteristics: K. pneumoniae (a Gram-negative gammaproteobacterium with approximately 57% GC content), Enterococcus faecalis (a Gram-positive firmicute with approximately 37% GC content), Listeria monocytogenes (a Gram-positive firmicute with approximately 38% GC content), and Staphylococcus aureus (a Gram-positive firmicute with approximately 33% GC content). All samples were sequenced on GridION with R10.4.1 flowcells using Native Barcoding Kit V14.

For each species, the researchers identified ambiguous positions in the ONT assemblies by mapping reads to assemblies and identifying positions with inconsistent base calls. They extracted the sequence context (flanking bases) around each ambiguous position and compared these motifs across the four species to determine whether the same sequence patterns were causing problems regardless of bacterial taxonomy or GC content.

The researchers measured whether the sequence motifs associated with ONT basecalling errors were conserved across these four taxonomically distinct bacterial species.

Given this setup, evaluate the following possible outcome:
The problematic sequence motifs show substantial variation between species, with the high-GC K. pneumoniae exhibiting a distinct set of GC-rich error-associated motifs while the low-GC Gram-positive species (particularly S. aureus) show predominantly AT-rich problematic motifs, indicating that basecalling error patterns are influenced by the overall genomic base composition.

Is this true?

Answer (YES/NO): NO